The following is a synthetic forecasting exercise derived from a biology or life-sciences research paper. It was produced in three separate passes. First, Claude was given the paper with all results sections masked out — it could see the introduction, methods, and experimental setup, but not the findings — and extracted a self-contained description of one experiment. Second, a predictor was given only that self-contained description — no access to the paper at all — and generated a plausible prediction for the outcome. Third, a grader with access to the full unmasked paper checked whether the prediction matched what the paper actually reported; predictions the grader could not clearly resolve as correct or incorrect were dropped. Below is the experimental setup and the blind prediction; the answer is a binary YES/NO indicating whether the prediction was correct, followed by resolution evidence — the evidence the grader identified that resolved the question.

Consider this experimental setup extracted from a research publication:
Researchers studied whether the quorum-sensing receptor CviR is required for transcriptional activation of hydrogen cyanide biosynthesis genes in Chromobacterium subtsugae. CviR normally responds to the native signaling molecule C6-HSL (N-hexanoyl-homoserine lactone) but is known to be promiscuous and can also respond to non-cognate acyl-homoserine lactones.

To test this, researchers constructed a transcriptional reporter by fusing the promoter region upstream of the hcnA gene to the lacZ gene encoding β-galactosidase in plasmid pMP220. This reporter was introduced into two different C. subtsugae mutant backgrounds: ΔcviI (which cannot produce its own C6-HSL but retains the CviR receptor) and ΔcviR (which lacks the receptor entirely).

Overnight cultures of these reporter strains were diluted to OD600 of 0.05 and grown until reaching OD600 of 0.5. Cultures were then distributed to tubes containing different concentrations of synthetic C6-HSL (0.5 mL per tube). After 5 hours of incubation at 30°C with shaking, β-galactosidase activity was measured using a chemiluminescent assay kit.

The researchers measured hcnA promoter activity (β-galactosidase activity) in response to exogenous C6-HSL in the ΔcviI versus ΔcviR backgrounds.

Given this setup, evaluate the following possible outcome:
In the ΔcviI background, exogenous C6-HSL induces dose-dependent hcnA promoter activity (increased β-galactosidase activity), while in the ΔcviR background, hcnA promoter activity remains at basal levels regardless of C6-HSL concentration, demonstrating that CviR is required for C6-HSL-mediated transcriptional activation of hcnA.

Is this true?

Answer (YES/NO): YES